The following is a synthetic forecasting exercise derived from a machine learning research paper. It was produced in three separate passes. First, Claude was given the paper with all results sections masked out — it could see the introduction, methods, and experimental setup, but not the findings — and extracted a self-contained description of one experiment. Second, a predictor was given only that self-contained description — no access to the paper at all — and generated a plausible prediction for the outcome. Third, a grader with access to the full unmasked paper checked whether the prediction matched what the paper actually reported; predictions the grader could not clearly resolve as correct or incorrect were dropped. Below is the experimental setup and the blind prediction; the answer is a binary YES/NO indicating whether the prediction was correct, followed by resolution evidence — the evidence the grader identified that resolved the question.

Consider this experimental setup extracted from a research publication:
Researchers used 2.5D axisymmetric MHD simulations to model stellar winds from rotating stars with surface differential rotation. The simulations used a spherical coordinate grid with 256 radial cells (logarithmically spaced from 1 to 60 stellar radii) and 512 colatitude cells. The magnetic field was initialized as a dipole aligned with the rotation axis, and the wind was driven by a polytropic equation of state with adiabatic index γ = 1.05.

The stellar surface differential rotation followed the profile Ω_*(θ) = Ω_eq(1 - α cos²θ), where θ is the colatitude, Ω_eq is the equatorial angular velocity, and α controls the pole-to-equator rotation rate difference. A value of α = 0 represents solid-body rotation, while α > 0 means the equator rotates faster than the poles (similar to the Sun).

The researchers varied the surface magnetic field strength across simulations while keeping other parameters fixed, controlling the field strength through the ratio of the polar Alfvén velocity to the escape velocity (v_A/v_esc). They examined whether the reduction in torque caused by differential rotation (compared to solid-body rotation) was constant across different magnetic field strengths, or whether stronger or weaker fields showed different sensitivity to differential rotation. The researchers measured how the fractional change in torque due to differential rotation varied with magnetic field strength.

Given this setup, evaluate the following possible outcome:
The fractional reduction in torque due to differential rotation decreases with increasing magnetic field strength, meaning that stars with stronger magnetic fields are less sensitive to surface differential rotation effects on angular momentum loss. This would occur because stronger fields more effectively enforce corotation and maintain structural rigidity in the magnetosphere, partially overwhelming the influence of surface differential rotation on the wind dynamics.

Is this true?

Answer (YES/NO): NO